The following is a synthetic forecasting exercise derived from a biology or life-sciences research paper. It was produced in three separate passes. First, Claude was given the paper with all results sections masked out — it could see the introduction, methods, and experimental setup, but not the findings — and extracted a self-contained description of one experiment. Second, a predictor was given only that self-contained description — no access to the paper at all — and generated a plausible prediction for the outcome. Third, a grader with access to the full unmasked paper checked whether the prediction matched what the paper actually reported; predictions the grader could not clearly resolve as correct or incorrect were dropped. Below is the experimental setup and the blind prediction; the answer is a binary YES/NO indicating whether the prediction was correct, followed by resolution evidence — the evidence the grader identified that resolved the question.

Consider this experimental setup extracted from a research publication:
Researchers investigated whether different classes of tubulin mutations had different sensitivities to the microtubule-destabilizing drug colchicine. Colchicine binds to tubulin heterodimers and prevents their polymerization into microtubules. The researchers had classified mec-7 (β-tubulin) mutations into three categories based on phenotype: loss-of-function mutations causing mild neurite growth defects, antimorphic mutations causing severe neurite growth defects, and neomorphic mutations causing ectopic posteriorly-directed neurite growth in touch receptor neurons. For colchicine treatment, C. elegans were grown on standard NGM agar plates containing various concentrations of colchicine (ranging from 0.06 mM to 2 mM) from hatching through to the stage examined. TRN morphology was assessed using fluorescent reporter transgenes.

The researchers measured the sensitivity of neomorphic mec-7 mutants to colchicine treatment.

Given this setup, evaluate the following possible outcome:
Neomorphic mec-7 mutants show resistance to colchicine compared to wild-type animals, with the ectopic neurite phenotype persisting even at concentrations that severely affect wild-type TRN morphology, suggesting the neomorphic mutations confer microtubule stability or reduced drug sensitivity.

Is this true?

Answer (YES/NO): YES